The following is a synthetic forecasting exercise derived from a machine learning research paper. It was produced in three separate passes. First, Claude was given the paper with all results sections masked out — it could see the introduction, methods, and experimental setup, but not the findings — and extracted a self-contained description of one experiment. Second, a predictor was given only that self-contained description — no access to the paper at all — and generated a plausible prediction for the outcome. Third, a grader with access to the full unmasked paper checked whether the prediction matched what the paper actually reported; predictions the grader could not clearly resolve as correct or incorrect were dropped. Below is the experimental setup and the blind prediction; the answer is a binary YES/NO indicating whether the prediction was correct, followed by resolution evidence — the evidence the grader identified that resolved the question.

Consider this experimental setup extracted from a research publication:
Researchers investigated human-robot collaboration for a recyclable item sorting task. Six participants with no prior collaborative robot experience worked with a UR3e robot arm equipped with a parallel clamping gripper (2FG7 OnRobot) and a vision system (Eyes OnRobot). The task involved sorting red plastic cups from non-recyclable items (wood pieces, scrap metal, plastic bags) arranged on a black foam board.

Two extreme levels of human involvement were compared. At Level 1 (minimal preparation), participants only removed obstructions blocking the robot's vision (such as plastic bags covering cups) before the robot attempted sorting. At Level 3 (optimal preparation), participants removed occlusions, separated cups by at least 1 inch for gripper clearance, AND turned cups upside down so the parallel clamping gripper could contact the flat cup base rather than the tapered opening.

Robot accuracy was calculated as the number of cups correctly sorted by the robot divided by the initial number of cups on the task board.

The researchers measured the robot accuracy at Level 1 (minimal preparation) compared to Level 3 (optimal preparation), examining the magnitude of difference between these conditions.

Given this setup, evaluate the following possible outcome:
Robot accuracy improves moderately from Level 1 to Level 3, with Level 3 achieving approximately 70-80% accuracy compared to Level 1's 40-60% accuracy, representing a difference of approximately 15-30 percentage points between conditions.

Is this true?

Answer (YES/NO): NO